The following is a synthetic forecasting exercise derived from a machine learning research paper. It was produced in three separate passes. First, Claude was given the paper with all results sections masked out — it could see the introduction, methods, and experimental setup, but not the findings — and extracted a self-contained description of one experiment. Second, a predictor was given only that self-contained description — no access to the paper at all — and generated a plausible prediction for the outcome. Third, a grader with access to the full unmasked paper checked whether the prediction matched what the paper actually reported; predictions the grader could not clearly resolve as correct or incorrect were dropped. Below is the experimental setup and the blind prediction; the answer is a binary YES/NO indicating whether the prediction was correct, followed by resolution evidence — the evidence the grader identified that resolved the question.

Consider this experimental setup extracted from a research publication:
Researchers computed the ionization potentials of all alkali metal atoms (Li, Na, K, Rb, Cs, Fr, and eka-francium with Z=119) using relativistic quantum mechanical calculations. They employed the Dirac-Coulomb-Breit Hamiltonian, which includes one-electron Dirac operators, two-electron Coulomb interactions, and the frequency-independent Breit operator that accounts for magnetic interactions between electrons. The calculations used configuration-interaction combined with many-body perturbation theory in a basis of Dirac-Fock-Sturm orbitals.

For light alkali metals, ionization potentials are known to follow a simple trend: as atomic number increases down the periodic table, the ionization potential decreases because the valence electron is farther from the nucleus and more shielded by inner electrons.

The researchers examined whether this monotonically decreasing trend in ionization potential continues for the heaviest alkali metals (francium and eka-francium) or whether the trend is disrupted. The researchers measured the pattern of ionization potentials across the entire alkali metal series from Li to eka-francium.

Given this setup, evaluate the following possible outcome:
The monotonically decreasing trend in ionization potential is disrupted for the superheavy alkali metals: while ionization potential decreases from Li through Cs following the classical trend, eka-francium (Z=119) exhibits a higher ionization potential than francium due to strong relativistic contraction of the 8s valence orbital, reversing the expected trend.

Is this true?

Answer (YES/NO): YES